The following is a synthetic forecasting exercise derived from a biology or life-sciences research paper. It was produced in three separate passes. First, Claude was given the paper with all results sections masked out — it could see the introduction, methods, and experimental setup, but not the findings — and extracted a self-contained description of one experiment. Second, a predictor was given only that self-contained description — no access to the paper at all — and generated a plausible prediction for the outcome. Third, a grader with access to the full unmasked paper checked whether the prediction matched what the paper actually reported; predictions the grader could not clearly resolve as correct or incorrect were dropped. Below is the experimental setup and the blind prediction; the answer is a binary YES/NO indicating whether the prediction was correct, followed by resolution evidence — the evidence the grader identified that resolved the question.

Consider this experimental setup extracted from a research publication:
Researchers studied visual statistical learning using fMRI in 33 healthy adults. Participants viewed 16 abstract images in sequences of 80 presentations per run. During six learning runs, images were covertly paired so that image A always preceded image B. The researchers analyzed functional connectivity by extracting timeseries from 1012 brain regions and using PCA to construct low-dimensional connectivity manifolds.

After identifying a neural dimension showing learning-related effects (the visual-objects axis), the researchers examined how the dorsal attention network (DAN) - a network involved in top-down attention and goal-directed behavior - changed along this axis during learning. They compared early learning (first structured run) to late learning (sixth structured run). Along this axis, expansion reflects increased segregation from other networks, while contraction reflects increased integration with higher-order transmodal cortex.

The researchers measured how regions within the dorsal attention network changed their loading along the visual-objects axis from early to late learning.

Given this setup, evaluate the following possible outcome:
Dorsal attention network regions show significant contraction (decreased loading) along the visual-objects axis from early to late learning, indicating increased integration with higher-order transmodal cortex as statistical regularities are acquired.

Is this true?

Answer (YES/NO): YES